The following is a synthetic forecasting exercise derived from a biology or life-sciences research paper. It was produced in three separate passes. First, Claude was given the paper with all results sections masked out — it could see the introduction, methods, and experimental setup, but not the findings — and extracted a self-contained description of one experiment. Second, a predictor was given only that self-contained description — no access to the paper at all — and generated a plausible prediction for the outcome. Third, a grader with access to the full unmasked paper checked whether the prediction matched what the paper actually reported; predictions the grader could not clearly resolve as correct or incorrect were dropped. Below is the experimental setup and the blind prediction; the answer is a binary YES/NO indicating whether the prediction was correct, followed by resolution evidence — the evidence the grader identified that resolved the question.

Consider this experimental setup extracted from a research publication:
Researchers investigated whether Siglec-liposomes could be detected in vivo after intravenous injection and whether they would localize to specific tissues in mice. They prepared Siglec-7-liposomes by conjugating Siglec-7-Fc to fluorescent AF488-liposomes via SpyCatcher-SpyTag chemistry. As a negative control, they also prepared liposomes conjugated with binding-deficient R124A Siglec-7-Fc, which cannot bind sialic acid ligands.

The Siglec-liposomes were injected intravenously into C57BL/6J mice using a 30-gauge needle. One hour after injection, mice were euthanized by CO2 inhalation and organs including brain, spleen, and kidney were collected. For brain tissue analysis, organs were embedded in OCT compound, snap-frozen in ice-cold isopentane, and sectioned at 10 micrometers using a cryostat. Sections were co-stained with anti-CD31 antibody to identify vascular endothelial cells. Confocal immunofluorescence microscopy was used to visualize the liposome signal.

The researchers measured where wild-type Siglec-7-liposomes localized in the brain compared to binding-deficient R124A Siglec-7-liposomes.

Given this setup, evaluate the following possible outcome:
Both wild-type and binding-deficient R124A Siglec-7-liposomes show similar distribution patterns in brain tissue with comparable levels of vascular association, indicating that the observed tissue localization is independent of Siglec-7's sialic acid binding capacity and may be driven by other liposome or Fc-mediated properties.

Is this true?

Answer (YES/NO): NO